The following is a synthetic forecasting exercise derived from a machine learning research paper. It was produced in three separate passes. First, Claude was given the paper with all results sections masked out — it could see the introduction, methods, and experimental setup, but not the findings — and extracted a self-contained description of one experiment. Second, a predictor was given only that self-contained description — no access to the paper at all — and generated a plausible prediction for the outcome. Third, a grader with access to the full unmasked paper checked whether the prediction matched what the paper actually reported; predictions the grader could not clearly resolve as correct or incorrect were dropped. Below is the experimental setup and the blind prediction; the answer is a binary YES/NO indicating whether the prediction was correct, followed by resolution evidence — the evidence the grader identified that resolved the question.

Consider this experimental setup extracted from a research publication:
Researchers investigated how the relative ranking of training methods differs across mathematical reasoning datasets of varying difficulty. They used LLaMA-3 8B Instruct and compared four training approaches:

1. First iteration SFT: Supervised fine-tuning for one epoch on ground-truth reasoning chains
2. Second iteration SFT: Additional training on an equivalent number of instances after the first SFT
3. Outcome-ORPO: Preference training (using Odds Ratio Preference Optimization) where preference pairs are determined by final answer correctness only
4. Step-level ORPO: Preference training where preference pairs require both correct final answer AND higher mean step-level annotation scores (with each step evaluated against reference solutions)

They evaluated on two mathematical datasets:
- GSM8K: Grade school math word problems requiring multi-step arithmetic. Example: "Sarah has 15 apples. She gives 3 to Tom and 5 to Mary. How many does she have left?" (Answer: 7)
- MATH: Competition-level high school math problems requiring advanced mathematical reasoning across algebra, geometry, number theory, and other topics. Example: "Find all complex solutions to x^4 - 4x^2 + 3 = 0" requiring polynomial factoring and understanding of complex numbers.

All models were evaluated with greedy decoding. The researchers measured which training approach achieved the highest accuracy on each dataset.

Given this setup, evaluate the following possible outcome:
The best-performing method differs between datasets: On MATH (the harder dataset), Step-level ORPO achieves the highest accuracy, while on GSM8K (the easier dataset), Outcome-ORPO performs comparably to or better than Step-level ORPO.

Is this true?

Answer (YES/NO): NO